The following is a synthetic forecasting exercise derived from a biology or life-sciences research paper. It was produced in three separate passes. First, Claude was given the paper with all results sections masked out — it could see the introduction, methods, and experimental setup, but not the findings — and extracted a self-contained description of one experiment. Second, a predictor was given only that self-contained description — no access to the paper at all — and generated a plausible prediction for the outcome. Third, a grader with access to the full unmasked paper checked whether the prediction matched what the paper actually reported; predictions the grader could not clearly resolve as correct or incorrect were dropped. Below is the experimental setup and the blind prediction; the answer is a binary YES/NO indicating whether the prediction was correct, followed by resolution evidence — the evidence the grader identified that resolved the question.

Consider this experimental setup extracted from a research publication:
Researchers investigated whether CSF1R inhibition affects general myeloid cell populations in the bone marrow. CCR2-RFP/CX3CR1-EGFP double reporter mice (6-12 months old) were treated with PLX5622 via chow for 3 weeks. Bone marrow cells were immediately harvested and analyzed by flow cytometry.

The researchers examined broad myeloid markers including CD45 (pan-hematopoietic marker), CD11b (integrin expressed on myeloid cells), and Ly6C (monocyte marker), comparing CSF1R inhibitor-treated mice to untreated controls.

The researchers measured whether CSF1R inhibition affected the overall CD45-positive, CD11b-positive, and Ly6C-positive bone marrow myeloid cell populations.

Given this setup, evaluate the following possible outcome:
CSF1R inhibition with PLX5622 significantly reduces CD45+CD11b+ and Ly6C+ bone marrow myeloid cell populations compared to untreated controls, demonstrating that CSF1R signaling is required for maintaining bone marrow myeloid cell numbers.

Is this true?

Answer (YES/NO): NO